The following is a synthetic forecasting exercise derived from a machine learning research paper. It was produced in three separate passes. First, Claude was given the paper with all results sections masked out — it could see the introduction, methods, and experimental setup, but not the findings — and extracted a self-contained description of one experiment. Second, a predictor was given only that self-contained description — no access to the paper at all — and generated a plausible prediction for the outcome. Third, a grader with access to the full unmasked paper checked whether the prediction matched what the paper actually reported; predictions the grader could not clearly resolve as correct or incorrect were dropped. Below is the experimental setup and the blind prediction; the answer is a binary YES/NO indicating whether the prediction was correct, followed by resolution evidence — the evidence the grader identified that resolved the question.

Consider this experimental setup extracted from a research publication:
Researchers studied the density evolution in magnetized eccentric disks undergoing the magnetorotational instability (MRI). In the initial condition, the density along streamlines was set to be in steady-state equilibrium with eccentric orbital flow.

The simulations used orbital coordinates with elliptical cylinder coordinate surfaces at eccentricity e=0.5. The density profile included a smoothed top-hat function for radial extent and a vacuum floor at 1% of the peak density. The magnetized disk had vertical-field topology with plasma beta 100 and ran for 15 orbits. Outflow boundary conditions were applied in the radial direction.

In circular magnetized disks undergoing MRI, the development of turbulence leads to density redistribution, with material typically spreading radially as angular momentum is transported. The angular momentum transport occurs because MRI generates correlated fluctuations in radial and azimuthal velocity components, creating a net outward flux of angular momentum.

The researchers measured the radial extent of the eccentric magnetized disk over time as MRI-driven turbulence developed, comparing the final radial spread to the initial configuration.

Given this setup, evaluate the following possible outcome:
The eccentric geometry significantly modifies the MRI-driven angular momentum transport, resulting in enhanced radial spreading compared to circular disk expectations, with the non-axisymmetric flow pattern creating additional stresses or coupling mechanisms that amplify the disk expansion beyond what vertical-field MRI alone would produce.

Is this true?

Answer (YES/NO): NO